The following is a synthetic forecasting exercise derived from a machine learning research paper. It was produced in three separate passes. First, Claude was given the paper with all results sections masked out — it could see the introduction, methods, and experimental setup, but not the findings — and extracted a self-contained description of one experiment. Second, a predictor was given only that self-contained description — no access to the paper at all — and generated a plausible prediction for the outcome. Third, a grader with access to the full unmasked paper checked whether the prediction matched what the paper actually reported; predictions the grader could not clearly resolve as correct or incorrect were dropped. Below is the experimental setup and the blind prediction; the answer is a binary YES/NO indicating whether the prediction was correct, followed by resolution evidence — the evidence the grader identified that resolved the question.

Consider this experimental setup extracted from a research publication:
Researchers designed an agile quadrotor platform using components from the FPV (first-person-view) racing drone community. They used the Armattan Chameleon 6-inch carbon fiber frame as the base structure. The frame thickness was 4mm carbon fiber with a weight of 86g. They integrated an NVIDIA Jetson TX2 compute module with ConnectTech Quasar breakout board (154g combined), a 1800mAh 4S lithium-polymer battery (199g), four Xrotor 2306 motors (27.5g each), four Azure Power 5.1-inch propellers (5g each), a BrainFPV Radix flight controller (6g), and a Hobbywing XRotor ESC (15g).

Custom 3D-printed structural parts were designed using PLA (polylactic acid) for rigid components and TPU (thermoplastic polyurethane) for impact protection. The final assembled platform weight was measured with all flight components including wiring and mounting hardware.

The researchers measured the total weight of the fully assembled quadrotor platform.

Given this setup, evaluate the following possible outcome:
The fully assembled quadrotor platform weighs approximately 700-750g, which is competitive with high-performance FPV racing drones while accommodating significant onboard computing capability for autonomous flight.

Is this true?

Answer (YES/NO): YES